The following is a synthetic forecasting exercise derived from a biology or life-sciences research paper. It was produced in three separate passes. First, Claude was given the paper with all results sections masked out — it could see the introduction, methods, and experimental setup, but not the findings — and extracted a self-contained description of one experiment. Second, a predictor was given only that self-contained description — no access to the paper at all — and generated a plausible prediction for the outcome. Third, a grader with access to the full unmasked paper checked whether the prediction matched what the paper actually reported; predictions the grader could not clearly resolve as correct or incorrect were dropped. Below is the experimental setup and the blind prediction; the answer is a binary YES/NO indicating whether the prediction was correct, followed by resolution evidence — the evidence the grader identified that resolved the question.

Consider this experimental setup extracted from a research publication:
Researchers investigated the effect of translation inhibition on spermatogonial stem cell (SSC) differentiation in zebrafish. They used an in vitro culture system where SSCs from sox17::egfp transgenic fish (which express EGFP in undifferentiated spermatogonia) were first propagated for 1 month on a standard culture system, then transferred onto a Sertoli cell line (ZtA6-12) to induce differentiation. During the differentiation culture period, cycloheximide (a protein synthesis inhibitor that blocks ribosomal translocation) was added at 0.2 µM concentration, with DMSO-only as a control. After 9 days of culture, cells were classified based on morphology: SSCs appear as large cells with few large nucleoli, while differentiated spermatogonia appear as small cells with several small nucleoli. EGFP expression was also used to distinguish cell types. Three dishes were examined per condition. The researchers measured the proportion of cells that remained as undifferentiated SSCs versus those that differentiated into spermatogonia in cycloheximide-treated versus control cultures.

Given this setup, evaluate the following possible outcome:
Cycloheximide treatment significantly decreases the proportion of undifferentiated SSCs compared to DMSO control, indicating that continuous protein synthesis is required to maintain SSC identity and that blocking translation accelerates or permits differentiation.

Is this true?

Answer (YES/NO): NO